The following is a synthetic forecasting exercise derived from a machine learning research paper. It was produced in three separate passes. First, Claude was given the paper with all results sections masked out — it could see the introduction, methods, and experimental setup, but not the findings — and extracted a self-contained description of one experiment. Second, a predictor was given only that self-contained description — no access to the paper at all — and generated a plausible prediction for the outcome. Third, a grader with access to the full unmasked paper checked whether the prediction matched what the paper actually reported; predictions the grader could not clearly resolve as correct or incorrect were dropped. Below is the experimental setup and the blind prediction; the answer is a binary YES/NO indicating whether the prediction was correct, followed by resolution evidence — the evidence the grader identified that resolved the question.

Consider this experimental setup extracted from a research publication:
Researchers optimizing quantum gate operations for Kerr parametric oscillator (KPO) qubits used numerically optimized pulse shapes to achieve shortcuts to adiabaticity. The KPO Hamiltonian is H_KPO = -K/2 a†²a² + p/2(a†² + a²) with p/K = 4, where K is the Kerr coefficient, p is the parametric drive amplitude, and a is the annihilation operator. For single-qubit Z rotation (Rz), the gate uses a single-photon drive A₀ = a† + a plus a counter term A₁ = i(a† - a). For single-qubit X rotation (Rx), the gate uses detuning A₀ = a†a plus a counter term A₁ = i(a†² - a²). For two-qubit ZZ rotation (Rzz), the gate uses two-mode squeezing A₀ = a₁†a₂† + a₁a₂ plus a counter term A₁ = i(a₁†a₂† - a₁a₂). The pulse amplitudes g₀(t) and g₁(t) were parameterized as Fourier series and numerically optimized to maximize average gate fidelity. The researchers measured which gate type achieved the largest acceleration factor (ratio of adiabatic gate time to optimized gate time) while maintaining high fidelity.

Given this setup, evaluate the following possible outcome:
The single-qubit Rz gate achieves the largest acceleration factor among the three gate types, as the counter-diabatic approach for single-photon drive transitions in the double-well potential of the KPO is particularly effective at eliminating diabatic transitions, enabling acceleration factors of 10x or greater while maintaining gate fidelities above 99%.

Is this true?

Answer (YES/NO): NO